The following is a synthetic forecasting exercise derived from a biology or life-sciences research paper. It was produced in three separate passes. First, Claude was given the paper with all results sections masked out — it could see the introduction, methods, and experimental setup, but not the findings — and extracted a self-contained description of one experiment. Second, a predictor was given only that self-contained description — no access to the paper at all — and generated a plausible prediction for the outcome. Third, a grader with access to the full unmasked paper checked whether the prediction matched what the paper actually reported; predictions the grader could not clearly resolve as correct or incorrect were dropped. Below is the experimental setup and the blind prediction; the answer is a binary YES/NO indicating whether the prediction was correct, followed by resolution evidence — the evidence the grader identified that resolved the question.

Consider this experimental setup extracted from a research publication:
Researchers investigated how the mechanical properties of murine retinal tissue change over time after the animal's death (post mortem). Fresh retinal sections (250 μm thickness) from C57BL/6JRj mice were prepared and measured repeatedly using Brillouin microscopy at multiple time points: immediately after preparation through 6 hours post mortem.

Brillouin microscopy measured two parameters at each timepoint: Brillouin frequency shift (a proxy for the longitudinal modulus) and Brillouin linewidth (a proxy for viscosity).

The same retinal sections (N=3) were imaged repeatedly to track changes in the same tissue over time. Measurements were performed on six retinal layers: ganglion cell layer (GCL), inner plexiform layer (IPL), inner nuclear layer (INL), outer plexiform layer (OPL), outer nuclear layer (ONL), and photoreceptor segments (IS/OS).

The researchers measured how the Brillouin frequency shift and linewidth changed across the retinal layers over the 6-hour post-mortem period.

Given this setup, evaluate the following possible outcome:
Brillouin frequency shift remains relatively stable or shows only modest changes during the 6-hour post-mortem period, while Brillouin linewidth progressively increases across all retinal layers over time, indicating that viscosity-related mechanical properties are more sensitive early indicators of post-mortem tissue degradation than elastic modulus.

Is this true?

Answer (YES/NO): NO